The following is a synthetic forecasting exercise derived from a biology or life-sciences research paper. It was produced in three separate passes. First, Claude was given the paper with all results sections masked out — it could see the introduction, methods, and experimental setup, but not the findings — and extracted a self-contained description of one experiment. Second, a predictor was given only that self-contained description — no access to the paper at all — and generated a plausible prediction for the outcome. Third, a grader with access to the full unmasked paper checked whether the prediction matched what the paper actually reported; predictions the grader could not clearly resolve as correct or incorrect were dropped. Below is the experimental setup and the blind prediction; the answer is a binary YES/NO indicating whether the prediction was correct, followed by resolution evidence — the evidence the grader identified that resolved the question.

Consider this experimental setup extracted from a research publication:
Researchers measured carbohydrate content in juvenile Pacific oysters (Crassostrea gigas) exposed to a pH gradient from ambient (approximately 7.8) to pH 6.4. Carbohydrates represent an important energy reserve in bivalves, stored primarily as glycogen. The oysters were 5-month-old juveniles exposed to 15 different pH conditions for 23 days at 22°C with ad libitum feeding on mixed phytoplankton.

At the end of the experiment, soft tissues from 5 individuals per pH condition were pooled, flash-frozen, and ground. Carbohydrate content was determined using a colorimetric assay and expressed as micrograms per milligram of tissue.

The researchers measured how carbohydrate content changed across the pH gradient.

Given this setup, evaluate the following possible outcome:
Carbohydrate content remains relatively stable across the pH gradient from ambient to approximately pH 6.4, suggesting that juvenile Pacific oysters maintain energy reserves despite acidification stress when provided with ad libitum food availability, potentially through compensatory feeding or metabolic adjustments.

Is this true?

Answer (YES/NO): YES